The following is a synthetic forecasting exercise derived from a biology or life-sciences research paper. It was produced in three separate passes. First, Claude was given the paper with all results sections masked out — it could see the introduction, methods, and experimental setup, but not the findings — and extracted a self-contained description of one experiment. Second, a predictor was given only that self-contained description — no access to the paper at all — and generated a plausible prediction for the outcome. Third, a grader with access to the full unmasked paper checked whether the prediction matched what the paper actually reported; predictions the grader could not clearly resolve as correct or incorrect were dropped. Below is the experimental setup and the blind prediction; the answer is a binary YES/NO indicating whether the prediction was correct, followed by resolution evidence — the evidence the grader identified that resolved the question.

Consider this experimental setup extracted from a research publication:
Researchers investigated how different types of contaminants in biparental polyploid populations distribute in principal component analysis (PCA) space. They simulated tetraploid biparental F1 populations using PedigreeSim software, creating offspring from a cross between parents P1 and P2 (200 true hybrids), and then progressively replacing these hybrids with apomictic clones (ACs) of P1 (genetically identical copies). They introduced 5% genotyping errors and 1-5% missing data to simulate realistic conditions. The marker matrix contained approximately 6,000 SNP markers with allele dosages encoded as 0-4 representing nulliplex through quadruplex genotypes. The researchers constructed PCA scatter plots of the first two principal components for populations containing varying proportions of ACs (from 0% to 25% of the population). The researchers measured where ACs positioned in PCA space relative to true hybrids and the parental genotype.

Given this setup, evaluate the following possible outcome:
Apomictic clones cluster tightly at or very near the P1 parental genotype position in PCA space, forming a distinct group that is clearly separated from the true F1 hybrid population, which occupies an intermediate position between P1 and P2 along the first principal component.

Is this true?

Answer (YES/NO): NO